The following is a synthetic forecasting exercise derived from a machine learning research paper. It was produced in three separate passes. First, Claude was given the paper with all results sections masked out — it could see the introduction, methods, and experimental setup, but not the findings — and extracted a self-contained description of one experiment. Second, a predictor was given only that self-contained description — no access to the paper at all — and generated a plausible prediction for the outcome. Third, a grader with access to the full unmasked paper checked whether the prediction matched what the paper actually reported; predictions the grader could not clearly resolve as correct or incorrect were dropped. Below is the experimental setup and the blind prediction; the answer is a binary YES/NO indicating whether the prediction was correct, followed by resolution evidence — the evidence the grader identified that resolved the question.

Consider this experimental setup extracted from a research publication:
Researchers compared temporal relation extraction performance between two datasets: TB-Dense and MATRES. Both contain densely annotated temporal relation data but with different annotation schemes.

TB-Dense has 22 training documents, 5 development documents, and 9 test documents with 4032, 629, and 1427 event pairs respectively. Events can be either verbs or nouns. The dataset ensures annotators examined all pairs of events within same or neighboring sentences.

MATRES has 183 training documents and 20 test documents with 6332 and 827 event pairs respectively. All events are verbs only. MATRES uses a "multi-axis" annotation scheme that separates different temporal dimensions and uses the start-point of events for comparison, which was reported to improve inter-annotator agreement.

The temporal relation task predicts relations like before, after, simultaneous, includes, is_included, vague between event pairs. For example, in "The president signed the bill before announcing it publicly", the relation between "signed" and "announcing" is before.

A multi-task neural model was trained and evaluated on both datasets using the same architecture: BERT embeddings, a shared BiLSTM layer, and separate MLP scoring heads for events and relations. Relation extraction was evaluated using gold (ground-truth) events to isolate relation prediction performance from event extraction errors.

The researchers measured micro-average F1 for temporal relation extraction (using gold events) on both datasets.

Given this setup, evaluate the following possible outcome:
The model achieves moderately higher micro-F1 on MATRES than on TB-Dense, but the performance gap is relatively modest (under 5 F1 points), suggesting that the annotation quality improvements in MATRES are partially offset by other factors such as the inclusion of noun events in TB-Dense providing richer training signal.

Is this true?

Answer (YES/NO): NO